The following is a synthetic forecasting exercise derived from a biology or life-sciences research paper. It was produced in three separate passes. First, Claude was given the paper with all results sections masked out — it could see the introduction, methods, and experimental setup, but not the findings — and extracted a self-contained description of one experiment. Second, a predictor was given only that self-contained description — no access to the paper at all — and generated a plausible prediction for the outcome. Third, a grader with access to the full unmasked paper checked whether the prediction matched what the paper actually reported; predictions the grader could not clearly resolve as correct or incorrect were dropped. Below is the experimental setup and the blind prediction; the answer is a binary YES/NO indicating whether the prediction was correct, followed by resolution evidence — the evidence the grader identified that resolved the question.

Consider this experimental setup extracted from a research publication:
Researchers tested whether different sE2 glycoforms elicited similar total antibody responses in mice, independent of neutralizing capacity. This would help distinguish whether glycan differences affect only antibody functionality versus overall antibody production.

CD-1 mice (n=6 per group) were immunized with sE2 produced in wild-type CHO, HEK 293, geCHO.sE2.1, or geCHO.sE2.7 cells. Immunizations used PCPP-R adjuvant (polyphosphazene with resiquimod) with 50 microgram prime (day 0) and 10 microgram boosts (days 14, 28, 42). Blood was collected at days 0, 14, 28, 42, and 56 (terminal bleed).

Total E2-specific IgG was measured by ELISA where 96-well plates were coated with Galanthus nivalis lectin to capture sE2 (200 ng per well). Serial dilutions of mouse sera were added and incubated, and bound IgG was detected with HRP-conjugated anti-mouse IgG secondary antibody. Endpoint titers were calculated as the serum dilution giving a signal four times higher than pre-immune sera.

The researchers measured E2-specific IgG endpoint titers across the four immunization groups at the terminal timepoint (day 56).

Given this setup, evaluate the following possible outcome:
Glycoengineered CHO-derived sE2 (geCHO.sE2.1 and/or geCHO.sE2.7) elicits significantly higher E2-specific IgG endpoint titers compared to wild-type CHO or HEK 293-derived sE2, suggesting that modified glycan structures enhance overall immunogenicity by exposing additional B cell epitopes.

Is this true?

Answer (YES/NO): NO